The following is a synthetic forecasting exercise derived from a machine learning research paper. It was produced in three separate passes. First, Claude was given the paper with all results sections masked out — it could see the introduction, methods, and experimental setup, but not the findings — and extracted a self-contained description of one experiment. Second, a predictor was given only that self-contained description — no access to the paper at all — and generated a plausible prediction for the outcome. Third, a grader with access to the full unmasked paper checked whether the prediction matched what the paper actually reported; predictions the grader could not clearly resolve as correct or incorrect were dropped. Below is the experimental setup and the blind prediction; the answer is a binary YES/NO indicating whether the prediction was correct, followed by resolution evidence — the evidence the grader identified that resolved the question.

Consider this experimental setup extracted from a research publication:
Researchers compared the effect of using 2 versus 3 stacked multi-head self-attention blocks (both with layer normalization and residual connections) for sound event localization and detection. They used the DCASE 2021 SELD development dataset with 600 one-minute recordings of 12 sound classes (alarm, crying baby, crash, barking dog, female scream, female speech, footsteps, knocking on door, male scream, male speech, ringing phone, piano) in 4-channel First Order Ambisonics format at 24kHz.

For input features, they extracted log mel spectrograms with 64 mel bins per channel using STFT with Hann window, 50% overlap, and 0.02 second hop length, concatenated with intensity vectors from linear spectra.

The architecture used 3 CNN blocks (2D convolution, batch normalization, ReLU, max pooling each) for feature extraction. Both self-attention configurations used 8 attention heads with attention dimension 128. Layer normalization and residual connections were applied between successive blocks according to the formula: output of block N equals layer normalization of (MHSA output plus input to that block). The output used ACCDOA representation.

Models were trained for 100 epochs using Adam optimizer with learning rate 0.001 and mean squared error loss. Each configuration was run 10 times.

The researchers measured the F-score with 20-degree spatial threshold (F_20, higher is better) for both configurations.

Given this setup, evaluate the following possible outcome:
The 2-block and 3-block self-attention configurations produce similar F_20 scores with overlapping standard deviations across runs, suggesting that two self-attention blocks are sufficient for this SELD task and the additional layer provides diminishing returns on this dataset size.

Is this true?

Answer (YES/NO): YES